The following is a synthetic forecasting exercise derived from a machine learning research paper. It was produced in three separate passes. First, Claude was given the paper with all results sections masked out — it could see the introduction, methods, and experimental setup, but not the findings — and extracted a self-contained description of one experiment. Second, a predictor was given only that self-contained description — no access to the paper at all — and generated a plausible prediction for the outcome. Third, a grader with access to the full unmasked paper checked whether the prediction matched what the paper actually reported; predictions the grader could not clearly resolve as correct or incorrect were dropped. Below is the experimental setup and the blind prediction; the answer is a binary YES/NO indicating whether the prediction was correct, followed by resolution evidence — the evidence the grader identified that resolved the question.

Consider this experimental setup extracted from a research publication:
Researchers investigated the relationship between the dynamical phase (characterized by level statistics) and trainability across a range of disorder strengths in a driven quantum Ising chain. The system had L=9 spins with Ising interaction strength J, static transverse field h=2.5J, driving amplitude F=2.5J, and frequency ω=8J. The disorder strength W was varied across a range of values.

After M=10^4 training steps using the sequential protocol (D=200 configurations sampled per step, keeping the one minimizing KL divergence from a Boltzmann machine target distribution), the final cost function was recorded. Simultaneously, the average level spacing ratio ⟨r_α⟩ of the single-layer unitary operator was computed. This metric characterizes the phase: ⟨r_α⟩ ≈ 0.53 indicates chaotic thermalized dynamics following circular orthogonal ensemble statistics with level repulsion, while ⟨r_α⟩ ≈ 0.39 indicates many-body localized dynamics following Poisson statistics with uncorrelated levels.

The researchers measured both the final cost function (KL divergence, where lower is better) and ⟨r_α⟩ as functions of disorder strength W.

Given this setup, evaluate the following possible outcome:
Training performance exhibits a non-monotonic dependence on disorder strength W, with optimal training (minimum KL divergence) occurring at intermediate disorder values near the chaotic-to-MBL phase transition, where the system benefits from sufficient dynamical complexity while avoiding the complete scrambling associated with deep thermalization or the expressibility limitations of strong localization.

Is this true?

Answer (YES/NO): NO